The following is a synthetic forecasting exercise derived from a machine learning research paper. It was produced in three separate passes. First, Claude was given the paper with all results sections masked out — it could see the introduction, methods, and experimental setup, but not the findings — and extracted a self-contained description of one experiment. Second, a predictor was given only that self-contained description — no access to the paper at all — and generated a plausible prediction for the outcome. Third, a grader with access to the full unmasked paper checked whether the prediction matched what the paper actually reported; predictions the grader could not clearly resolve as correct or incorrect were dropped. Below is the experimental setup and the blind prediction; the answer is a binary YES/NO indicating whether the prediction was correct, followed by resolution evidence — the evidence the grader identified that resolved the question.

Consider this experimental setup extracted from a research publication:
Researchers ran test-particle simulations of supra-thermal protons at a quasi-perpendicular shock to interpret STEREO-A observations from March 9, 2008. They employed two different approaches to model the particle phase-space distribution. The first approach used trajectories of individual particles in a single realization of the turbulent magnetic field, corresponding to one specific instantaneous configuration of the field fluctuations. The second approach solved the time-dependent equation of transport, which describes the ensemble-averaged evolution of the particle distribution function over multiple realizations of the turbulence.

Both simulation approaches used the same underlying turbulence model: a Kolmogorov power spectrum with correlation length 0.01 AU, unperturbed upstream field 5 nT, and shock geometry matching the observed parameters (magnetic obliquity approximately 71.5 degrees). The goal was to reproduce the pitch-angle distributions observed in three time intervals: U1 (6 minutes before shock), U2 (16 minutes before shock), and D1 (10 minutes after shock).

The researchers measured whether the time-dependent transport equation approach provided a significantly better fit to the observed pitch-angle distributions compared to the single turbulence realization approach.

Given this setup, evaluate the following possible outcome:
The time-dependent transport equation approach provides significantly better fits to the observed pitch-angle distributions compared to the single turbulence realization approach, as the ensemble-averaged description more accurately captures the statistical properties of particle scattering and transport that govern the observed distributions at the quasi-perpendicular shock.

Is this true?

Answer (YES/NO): NO